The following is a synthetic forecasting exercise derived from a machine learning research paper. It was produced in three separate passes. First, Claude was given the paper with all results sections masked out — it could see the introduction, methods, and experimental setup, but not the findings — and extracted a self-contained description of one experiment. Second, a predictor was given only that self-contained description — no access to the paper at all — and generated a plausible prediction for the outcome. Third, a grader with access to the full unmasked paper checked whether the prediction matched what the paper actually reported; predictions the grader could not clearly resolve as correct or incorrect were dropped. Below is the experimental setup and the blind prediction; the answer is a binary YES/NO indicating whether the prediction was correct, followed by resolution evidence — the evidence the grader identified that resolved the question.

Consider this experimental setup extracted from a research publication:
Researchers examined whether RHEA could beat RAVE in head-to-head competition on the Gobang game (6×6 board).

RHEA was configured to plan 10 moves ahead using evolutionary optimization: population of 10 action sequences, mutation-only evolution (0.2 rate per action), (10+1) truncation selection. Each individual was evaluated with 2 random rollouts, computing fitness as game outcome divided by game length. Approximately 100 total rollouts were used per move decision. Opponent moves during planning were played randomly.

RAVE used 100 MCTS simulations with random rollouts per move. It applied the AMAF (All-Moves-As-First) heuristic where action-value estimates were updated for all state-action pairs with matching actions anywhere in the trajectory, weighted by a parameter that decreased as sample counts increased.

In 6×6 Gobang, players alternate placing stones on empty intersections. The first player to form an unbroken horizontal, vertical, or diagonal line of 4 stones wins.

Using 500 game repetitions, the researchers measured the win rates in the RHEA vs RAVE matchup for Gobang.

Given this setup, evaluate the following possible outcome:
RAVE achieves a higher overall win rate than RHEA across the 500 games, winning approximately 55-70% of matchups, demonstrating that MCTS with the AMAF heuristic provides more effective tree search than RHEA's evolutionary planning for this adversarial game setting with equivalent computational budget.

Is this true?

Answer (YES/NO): NO